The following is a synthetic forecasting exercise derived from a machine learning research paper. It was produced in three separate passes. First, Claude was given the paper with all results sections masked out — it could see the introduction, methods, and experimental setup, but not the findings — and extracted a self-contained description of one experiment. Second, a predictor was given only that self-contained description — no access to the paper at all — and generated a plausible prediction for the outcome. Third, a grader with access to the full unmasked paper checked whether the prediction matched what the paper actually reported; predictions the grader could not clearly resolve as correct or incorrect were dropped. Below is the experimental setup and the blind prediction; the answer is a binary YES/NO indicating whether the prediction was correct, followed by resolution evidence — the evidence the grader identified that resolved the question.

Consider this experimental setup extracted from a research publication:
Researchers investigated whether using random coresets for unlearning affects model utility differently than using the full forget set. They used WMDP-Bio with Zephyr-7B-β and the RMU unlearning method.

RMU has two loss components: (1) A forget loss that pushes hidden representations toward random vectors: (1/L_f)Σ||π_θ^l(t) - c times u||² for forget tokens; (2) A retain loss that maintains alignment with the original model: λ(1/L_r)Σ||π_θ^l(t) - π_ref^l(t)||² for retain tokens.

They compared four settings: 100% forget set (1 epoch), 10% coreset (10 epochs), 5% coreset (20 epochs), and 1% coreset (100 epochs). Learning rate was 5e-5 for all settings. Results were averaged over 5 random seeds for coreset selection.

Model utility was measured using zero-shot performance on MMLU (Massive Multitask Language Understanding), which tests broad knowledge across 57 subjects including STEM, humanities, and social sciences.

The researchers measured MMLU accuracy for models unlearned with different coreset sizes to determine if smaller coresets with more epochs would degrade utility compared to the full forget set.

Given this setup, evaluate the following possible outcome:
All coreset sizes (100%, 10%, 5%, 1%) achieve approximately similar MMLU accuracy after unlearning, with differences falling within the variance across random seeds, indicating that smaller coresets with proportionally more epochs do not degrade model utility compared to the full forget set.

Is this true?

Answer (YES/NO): YES